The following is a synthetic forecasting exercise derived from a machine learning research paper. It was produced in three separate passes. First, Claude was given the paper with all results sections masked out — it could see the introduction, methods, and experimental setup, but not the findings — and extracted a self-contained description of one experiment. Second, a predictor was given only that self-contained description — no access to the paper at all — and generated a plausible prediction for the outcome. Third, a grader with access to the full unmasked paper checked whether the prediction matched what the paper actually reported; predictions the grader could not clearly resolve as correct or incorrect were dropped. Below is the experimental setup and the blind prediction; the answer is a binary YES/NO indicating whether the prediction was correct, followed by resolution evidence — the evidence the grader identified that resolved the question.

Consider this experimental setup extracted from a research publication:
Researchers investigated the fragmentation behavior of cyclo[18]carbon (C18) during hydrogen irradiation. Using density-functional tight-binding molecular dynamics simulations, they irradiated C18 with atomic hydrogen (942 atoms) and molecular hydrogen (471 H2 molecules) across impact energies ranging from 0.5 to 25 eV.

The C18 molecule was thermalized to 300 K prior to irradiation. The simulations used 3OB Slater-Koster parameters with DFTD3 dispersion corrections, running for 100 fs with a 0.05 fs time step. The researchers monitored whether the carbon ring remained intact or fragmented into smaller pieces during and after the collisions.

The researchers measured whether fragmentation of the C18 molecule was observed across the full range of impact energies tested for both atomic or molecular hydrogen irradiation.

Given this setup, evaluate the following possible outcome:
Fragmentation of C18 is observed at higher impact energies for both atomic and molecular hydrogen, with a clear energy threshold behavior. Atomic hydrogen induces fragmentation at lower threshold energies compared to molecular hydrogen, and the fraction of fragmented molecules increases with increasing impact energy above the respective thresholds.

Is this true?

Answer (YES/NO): NO